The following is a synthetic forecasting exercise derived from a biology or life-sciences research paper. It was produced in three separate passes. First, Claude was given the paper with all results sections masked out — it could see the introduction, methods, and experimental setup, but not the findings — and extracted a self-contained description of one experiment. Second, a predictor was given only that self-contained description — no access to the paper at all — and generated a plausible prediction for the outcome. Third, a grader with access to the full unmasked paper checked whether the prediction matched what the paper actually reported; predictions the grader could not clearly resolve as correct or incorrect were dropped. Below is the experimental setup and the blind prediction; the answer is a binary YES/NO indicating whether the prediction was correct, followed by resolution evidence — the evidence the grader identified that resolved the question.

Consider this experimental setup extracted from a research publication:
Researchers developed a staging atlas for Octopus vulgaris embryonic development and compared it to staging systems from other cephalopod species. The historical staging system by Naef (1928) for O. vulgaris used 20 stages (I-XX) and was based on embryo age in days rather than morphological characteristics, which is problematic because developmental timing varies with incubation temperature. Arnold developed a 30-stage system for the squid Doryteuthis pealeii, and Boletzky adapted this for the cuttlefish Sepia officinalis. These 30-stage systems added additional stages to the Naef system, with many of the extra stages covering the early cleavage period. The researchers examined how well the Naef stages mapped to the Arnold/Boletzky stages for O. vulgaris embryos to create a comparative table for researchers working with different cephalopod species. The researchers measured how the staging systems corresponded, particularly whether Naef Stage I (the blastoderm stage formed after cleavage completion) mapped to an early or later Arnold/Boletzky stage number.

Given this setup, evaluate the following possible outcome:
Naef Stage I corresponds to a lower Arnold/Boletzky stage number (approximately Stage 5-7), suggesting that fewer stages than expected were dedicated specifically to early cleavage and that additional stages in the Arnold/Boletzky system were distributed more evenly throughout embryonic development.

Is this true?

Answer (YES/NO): NO